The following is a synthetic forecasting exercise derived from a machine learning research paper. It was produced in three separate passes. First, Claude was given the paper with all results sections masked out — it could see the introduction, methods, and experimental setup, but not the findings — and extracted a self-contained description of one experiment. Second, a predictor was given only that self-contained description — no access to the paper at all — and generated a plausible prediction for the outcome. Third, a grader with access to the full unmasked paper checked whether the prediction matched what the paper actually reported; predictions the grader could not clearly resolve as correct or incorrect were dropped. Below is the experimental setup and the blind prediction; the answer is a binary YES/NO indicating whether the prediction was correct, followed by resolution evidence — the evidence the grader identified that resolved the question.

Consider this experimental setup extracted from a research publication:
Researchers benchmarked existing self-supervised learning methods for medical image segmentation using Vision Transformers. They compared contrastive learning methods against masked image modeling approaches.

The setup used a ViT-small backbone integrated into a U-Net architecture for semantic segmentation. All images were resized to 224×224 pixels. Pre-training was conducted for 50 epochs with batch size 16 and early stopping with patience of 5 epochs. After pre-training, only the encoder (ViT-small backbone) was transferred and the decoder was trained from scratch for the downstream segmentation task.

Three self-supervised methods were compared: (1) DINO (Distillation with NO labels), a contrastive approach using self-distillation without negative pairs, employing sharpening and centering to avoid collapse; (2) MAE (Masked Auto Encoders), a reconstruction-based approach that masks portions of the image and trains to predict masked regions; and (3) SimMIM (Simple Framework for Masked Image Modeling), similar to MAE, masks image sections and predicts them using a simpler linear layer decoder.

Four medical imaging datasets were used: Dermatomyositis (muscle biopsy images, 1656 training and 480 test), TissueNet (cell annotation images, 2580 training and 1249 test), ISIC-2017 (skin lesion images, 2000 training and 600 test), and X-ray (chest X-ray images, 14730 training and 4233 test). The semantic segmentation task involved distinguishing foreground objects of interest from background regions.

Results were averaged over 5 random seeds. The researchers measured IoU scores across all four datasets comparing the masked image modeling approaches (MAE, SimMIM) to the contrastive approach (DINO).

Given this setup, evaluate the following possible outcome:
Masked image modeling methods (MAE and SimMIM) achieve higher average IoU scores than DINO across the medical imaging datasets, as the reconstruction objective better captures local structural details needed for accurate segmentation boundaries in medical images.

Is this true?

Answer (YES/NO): YES